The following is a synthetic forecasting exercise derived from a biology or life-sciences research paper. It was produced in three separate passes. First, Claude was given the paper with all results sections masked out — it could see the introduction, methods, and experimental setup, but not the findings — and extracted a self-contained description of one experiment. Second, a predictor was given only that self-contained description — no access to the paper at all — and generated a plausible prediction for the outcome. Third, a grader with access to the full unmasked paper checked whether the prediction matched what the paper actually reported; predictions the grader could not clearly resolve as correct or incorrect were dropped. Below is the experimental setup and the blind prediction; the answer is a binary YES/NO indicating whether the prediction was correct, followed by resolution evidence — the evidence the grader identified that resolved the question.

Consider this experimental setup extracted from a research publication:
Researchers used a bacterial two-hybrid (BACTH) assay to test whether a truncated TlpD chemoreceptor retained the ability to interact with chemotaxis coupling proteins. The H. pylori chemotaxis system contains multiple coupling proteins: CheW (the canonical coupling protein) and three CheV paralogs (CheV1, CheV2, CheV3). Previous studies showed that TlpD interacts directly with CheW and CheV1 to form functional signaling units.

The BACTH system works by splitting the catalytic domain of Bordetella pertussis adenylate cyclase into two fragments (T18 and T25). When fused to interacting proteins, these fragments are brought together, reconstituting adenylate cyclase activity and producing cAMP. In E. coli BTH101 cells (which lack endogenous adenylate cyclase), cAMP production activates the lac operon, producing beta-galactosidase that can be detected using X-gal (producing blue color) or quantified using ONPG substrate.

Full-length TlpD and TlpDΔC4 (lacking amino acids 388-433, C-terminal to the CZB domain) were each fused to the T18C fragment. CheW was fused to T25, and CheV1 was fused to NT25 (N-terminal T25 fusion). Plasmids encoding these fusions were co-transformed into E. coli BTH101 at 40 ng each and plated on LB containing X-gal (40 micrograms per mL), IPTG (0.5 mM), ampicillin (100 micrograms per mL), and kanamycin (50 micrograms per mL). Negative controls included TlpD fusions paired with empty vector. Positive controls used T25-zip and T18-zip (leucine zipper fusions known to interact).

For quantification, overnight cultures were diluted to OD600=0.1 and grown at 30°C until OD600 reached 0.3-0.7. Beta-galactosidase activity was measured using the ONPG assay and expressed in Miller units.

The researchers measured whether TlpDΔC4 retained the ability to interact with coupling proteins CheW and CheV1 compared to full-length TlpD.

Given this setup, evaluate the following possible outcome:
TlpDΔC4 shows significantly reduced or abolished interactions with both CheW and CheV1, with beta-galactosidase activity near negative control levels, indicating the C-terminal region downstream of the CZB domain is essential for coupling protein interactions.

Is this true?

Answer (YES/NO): NO